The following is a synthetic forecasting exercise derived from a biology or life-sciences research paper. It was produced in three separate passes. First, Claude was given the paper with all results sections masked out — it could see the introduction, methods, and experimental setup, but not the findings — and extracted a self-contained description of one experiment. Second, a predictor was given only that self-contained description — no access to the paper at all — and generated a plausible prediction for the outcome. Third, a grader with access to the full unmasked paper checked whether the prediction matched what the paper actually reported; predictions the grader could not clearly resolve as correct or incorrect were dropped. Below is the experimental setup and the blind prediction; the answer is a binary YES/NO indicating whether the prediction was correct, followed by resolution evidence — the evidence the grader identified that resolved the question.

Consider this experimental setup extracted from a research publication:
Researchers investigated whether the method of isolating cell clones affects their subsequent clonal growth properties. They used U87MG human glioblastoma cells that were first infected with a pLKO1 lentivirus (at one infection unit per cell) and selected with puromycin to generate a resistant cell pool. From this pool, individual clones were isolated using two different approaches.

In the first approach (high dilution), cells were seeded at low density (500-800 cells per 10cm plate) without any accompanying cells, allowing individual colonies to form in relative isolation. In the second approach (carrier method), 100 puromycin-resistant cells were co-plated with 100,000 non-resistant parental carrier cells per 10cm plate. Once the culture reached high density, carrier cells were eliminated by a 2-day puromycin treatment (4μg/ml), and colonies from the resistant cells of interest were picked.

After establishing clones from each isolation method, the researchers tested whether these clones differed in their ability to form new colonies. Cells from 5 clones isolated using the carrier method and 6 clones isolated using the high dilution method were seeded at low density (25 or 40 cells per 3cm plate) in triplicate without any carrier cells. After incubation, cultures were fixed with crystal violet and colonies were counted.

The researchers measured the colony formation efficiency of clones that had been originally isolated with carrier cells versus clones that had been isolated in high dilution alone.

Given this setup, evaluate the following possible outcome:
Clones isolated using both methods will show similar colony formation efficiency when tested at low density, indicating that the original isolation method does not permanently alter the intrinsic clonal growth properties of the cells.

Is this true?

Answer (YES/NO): NO